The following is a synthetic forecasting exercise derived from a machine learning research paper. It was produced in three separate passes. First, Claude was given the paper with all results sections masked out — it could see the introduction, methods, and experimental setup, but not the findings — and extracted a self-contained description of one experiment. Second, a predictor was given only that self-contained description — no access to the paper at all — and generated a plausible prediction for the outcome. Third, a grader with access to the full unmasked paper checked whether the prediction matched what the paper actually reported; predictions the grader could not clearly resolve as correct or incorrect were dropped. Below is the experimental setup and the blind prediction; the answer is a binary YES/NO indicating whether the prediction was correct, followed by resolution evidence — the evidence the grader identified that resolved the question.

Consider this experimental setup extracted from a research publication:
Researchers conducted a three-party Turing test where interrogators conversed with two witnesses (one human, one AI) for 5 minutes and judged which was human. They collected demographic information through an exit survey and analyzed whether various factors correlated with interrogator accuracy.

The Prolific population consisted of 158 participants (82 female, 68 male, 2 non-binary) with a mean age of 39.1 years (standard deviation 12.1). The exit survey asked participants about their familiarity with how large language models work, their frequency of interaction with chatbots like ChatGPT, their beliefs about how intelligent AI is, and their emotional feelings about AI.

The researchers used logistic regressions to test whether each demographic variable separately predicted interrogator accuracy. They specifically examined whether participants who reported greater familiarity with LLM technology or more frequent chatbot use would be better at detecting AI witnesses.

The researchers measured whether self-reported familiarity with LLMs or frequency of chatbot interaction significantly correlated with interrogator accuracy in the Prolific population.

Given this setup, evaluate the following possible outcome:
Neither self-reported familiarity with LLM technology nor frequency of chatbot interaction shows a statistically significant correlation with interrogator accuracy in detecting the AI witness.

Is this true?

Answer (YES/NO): YES